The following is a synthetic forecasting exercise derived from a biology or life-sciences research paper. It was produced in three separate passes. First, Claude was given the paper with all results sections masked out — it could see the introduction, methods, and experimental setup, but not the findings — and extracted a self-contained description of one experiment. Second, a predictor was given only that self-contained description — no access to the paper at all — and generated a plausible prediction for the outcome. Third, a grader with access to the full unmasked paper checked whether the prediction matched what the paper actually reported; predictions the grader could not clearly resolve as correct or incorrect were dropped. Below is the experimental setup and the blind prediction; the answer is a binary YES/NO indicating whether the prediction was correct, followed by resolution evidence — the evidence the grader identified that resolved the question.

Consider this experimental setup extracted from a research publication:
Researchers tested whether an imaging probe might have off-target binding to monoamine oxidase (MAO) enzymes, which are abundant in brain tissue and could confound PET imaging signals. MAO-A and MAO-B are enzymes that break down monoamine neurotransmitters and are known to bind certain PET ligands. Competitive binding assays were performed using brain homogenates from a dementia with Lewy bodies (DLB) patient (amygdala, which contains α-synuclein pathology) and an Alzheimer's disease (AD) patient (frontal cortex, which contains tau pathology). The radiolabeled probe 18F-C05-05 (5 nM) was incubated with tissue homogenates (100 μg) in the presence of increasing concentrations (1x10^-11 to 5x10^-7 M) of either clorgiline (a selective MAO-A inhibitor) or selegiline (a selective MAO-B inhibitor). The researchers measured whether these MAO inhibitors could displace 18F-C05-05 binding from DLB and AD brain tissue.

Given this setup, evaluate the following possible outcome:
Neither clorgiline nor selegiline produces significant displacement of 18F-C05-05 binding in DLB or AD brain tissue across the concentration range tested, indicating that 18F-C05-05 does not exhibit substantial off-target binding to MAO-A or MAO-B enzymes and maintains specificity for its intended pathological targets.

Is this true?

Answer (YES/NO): YES